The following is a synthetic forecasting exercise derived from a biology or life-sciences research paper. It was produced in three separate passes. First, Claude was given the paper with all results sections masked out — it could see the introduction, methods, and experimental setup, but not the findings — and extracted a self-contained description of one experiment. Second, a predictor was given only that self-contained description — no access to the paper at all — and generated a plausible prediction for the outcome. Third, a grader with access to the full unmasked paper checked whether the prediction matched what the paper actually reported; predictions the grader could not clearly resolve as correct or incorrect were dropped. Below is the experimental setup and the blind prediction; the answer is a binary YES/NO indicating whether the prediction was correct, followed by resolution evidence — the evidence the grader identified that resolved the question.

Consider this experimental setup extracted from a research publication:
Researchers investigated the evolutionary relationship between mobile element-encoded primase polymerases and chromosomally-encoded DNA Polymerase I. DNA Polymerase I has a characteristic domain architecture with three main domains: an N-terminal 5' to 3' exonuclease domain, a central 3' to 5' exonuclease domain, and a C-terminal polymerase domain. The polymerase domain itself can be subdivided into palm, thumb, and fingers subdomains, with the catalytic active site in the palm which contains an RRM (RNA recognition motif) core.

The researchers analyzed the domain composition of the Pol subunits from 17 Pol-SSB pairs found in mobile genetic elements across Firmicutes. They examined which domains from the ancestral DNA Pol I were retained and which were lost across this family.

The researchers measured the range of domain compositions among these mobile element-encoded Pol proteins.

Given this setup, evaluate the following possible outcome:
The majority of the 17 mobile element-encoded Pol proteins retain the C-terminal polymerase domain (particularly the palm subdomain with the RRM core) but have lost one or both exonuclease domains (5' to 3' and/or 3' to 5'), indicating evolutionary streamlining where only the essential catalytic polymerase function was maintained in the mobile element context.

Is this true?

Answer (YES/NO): NO